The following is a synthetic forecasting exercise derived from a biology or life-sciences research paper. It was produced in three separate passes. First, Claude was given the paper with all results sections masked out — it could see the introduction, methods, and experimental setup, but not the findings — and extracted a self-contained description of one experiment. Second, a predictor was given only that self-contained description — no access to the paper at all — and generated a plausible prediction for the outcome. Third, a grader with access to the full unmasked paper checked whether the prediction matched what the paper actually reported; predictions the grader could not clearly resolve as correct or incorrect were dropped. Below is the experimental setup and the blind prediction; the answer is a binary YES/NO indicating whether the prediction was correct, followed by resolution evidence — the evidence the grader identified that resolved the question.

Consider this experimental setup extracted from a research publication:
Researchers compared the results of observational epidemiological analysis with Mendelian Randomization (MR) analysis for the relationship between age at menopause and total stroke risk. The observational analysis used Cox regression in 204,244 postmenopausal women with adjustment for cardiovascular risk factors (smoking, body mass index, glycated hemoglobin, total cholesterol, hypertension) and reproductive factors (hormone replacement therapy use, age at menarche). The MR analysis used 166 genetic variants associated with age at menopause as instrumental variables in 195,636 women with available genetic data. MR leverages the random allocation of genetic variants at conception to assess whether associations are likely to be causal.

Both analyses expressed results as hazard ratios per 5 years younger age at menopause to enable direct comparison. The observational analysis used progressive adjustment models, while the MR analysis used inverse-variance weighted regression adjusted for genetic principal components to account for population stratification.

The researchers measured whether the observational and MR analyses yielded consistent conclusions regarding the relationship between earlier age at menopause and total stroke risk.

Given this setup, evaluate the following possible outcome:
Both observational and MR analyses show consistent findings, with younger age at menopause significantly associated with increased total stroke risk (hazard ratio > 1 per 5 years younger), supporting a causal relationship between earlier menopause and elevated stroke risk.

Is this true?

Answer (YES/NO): NO